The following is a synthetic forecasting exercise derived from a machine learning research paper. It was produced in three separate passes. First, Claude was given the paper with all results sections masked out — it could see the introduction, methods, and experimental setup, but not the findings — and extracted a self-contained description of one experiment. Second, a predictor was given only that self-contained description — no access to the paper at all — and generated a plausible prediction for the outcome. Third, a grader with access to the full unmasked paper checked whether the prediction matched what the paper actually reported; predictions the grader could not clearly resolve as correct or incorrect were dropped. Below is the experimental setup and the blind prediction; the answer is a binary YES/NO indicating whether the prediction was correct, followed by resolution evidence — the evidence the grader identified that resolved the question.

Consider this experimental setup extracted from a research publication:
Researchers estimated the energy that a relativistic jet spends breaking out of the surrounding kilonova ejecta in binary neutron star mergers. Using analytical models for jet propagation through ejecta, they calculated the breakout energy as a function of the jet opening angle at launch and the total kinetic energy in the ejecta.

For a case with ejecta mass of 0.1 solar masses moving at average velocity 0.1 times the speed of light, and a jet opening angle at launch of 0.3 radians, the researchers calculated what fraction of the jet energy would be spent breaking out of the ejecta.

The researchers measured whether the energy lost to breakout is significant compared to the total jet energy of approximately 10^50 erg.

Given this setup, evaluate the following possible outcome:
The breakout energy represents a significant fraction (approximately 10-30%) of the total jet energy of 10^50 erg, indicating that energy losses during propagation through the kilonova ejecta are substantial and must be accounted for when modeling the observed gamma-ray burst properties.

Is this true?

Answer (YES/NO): NO